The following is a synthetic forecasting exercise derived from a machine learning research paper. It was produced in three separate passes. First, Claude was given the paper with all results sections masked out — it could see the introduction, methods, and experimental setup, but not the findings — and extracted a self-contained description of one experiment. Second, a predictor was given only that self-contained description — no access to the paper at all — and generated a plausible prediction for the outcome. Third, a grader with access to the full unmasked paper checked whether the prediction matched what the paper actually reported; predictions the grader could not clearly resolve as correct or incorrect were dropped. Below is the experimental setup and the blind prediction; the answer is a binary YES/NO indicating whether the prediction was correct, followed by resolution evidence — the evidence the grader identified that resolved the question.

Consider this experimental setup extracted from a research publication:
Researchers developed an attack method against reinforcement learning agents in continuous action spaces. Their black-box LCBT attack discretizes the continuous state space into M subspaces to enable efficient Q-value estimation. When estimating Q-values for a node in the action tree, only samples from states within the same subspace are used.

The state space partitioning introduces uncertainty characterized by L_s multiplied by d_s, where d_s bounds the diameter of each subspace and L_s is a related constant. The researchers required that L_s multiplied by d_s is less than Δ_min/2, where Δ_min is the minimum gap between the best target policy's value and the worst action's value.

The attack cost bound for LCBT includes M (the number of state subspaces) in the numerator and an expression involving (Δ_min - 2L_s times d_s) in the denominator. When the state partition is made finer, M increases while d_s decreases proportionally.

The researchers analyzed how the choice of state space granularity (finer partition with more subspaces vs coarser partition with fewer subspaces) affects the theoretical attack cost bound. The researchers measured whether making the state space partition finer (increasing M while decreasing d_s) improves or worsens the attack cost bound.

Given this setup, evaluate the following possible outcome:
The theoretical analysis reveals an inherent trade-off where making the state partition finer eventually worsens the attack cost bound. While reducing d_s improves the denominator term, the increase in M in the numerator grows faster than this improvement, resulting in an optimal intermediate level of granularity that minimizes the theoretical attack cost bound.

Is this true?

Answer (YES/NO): NO